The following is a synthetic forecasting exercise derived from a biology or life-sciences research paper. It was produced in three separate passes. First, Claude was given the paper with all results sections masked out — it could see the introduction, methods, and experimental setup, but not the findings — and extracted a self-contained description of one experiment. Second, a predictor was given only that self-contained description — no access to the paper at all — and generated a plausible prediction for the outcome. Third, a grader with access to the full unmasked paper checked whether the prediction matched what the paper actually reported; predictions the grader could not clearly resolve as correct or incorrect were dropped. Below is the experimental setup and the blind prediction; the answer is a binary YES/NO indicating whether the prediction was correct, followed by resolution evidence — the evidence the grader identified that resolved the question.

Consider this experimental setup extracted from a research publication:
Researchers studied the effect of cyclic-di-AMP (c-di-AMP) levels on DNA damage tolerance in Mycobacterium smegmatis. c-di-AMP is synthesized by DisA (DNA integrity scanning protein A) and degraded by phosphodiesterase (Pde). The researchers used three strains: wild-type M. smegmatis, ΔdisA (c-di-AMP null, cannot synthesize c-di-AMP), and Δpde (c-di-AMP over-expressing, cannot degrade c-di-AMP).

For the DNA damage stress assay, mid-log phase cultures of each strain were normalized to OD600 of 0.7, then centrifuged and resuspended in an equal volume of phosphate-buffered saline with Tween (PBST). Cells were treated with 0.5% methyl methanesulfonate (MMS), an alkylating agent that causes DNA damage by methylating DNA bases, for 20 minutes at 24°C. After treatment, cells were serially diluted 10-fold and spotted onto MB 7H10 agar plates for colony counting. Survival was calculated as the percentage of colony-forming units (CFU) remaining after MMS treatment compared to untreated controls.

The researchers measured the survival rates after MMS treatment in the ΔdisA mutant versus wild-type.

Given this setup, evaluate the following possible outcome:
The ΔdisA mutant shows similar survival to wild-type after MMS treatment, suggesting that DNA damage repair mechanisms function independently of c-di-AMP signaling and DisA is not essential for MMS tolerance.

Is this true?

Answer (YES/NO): NO